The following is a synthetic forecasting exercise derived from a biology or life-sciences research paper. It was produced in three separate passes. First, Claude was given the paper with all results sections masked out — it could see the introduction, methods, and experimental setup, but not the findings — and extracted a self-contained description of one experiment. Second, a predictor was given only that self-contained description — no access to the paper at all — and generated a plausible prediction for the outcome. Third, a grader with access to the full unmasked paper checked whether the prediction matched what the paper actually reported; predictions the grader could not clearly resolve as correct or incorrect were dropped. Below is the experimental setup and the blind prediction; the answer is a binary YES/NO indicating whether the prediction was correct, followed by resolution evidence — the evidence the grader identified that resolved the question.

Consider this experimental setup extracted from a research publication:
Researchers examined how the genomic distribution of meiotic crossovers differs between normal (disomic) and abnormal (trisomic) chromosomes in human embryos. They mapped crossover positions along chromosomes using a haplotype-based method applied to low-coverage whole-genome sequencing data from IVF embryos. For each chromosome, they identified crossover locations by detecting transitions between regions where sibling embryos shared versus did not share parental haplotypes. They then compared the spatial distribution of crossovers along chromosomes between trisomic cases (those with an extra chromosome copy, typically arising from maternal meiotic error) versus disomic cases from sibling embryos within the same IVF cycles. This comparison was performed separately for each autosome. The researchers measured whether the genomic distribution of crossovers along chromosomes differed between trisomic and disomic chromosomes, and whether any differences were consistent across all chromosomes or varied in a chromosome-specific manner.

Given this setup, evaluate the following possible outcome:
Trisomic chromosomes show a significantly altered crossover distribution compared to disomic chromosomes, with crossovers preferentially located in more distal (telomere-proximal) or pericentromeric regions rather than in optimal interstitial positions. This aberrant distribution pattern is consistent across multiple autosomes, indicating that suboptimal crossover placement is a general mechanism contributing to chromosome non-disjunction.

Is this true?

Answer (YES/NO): NO